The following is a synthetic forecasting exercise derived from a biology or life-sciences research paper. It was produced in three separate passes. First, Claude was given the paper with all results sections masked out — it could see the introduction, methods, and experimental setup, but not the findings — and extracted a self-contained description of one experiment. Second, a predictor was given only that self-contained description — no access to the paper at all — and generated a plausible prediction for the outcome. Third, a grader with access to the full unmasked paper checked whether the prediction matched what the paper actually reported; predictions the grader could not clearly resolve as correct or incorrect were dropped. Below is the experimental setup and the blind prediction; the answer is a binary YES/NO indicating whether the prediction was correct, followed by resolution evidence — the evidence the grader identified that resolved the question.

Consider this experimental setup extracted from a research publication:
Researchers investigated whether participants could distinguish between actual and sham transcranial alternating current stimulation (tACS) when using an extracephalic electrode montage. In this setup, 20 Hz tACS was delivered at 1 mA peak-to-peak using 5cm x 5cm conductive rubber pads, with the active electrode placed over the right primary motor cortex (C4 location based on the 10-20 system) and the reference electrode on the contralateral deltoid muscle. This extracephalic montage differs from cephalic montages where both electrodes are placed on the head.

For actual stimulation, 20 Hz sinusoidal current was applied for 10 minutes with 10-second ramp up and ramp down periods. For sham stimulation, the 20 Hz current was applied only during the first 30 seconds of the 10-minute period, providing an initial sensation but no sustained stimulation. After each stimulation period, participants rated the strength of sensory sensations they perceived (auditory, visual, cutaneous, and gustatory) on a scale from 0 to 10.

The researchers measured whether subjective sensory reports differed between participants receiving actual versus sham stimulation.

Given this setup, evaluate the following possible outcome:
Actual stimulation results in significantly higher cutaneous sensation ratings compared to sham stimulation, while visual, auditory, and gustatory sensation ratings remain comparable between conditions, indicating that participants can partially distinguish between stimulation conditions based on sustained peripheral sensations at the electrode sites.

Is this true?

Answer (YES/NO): NO